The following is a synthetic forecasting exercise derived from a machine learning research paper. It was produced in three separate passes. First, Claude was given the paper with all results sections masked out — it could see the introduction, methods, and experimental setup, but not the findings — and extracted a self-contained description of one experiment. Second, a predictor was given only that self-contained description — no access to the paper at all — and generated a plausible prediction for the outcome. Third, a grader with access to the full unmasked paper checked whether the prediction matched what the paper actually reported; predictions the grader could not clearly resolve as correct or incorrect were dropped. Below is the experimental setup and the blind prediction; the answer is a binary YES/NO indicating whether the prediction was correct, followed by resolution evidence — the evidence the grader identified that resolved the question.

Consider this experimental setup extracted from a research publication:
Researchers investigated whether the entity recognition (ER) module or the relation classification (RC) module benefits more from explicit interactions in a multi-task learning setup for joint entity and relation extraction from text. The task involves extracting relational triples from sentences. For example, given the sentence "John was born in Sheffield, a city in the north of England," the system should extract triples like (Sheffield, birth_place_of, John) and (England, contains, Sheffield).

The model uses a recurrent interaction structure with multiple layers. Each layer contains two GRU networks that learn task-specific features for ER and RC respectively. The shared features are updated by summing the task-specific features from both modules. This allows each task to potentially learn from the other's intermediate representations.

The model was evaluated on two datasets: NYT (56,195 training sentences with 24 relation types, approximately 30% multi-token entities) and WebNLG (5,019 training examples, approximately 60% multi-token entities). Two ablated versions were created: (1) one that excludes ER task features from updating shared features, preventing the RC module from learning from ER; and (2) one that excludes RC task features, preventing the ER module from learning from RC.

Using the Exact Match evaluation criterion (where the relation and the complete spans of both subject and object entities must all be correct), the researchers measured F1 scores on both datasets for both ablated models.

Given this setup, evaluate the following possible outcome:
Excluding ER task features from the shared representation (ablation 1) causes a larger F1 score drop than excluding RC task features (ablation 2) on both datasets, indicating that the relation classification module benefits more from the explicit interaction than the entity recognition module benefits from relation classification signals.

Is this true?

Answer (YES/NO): NO